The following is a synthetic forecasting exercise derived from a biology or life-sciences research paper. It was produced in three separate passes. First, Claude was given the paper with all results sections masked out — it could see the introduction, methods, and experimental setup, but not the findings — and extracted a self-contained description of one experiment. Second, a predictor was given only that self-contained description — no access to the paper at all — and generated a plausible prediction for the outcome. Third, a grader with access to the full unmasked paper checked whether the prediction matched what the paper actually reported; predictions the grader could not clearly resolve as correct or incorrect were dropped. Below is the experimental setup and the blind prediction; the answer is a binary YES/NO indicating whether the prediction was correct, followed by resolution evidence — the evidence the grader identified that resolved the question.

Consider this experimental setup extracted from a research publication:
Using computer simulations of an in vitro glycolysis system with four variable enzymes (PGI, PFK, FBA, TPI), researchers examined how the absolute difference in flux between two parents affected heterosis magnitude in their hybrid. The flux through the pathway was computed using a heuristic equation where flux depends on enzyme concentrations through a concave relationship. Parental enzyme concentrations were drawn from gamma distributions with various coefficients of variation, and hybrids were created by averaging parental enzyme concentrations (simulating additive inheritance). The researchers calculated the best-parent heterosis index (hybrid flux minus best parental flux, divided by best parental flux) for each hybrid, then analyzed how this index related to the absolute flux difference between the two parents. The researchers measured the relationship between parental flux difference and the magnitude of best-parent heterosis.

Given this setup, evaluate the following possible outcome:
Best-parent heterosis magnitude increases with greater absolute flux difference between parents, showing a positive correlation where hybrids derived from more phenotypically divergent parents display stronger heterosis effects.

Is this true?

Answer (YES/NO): NO